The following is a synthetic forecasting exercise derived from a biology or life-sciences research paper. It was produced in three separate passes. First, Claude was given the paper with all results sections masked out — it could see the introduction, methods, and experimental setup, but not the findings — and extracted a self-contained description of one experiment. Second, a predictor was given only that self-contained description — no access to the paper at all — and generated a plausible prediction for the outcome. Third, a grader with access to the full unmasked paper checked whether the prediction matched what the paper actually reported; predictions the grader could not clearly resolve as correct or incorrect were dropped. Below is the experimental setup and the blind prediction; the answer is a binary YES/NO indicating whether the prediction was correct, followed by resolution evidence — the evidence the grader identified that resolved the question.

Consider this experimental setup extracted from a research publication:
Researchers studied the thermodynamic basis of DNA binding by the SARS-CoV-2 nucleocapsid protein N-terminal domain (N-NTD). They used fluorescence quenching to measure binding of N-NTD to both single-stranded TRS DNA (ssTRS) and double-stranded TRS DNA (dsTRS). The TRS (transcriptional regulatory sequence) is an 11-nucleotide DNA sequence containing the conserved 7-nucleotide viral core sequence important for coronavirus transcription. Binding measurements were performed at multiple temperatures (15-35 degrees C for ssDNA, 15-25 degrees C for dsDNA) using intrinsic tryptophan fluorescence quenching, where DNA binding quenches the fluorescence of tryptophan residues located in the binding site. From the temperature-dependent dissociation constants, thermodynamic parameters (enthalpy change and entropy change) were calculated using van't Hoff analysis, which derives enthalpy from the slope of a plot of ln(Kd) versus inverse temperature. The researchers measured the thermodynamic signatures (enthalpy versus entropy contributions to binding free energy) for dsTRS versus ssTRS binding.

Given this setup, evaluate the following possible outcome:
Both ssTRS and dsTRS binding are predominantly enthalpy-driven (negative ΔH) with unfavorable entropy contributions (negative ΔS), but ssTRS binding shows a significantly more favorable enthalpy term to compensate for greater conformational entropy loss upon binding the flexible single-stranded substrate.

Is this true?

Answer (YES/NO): NO